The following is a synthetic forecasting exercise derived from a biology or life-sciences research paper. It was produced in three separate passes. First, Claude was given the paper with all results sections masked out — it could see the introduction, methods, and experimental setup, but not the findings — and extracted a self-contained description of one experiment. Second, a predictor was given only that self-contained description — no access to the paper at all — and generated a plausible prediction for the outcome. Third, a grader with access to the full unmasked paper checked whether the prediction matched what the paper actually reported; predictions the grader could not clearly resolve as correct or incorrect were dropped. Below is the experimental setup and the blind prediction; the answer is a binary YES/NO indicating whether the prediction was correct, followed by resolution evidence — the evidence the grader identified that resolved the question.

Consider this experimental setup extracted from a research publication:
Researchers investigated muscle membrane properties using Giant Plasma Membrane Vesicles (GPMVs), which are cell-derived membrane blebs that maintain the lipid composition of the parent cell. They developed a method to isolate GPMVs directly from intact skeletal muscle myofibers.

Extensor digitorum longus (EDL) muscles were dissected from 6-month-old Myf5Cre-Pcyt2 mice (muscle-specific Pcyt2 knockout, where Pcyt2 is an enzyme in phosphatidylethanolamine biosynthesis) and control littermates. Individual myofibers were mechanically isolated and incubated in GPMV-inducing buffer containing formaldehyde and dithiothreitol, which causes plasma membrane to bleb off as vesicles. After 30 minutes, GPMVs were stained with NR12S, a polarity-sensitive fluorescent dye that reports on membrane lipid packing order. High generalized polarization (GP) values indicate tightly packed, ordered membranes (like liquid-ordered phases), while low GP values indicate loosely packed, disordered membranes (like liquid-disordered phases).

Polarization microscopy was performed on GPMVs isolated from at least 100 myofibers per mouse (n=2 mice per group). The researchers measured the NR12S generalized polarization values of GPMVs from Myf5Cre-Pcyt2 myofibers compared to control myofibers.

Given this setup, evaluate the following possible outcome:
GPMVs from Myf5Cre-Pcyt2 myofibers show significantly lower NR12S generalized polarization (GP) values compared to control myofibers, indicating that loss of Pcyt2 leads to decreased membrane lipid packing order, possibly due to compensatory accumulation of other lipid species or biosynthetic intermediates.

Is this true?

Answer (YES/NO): YES